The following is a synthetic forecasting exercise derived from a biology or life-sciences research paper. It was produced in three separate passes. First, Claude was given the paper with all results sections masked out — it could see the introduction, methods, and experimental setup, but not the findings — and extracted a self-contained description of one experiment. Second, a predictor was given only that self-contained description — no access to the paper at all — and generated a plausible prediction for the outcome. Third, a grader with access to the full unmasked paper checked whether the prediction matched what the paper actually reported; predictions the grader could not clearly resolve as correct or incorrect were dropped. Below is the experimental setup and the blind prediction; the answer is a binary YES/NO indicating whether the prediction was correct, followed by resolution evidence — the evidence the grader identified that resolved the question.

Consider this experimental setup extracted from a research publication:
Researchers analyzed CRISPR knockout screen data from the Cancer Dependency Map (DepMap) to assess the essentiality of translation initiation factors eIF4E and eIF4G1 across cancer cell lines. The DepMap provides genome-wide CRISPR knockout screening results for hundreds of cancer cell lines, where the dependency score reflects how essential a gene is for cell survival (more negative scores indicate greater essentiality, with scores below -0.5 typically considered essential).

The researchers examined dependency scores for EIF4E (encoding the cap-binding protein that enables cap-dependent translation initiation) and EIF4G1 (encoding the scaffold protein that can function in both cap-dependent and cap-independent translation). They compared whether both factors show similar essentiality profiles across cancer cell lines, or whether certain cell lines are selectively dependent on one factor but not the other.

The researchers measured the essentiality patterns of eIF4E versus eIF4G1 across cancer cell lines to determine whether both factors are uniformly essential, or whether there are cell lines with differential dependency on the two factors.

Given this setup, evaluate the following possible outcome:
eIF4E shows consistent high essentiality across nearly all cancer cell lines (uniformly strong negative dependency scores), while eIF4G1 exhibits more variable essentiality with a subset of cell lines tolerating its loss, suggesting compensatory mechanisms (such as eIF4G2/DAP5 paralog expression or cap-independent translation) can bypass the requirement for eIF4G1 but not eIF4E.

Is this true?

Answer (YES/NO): NO